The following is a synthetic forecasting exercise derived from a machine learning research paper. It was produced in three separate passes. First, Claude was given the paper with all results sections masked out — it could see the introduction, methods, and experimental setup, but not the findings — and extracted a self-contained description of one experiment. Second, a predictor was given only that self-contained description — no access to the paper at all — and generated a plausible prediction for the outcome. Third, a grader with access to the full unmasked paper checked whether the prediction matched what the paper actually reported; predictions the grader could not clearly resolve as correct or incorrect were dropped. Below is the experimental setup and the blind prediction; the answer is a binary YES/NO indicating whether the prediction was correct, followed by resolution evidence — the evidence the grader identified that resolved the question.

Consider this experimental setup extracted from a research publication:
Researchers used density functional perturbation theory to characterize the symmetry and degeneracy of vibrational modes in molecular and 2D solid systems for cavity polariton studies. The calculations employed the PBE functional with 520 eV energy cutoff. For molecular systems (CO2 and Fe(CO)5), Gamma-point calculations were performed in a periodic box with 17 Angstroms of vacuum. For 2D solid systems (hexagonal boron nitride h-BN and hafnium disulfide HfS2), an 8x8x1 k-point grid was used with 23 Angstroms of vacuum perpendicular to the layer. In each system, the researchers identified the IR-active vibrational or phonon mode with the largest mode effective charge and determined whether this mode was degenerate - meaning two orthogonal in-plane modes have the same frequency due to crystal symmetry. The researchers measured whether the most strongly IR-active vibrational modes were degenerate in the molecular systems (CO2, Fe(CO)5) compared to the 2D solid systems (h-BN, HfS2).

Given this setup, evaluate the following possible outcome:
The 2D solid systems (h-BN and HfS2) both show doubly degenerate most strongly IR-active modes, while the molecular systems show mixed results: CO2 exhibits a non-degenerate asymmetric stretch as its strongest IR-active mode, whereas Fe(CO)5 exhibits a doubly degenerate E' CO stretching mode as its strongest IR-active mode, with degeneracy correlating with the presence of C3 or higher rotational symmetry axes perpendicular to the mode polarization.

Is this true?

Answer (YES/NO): NO